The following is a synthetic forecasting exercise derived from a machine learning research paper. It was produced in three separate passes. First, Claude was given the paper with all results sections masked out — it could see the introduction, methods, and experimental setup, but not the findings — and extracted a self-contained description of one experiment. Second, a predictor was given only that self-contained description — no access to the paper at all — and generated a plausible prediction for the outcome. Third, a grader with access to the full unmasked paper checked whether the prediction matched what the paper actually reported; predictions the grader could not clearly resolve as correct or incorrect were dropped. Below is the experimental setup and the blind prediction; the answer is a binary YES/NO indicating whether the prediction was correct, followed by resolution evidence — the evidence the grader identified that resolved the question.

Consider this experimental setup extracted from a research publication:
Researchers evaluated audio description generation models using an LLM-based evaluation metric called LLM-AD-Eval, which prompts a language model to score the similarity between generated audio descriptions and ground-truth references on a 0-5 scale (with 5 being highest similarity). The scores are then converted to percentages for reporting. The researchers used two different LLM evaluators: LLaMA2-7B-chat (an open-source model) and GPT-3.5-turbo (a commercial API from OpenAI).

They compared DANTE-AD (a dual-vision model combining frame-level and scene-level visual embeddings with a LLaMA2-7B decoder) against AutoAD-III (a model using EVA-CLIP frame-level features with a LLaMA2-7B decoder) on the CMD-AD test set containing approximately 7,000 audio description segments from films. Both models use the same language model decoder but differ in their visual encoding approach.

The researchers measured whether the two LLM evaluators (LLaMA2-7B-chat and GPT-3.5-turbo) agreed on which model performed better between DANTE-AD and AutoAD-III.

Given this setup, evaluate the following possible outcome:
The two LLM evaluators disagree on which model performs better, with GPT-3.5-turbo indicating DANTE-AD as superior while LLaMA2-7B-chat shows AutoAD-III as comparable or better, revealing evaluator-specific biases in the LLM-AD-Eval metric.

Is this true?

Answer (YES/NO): NO